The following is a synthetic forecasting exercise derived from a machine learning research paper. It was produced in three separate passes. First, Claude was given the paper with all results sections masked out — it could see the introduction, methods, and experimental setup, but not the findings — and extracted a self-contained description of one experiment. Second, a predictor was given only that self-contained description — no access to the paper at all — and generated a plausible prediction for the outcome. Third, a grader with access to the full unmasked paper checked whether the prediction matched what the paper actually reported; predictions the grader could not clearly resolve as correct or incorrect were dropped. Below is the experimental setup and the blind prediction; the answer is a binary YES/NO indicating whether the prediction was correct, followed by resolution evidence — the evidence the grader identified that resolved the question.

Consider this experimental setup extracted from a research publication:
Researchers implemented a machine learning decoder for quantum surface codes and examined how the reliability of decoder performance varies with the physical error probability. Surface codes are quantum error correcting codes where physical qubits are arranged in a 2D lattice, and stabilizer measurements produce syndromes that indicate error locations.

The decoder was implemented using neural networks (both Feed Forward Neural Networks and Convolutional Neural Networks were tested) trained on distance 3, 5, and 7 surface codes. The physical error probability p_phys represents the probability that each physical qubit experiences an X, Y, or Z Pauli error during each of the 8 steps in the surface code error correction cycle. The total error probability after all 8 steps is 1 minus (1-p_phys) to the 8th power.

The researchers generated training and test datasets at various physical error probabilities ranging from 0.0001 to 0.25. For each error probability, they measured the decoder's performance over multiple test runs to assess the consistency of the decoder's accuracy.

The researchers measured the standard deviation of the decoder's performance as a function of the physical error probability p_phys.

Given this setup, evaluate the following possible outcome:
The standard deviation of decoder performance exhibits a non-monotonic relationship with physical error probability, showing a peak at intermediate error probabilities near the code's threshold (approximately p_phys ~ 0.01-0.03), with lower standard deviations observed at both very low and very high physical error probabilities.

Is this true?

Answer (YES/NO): NO